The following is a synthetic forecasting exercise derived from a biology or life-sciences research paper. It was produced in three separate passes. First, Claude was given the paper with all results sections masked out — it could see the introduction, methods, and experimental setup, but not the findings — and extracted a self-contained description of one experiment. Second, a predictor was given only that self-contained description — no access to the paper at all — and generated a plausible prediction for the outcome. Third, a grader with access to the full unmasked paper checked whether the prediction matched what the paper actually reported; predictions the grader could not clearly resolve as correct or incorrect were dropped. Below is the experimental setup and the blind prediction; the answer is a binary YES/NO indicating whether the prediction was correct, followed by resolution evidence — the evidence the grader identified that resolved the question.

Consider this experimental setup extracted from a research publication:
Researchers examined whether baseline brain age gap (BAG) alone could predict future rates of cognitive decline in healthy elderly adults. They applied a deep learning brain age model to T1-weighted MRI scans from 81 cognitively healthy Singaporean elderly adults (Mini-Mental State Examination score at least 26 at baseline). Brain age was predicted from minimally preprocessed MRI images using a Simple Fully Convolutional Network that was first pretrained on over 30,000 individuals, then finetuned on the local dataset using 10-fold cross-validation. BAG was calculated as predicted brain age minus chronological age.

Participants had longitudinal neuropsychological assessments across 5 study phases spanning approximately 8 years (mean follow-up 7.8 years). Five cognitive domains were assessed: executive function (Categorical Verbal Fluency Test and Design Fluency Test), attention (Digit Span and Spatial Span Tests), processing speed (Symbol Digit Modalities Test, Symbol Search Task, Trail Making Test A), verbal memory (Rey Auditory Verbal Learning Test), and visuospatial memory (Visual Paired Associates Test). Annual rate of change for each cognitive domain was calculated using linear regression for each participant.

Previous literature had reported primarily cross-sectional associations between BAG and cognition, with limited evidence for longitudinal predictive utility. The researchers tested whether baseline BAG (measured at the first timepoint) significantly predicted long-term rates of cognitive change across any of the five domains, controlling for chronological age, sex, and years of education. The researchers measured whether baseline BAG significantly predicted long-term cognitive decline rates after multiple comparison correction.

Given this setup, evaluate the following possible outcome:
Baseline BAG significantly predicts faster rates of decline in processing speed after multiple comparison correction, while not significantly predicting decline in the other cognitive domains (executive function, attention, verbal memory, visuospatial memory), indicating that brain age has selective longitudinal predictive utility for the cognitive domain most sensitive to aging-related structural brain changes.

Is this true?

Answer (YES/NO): NO